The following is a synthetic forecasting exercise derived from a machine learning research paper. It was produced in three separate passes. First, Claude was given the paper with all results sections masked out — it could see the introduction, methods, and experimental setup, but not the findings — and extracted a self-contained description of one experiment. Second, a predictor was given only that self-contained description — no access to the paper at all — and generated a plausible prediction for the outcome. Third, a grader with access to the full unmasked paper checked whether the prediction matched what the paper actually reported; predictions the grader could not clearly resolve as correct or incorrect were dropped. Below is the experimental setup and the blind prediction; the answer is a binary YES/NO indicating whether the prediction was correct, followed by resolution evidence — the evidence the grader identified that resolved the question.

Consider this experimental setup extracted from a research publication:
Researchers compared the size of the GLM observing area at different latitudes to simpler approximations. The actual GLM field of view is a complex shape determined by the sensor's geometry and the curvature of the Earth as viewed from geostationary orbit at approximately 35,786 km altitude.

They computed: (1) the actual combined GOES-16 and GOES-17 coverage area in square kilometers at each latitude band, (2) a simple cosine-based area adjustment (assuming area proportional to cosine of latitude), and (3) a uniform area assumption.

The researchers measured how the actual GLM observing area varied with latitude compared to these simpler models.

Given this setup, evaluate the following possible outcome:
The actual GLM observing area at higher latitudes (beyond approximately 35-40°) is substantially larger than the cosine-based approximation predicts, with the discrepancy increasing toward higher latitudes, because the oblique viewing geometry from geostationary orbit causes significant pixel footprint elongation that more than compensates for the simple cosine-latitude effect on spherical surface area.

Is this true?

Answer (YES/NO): NO